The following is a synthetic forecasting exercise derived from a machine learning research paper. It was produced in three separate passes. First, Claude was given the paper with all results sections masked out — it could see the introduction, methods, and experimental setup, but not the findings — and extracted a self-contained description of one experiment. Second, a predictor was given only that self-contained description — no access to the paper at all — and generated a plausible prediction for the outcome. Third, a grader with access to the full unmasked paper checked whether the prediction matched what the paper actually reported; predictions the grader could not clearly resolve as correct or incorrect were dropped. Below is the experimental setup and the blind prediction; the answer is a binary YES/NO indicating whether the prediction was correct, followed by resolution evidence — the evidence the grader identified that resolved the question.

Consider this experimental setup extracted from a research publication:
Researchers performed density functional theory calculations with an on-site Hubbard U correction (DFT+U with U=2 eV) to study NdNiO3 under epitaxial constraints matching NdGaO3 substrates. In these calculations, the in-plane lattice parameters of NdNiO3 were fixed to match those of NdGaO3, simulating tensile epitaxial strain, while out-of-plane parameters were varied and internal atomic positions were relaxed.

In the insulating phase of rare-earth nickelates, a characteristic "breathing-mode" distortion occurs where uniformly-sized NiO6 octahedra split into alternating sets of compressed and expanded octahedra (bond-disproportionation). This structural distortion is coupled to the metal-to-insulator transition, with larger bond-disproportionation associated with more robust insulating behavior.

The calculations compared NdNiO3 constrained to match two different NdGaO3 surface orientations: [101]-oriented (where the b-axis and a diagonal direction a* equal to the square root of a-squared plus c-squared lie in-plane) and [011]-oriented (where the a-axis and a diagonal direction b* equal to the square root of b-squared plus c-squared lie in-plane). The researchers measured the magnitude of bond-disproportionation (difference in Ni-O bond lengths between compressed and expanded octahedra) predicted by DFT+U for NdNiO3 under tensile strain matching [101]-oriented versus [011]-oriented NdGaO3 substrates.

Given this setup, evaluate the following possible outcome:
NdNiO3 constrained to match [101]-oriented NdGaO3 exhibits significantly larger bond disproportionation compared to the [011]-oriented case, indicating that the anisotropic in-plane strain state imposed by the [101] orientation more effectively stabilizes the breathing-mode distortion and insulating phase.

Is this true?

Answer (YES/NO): YES